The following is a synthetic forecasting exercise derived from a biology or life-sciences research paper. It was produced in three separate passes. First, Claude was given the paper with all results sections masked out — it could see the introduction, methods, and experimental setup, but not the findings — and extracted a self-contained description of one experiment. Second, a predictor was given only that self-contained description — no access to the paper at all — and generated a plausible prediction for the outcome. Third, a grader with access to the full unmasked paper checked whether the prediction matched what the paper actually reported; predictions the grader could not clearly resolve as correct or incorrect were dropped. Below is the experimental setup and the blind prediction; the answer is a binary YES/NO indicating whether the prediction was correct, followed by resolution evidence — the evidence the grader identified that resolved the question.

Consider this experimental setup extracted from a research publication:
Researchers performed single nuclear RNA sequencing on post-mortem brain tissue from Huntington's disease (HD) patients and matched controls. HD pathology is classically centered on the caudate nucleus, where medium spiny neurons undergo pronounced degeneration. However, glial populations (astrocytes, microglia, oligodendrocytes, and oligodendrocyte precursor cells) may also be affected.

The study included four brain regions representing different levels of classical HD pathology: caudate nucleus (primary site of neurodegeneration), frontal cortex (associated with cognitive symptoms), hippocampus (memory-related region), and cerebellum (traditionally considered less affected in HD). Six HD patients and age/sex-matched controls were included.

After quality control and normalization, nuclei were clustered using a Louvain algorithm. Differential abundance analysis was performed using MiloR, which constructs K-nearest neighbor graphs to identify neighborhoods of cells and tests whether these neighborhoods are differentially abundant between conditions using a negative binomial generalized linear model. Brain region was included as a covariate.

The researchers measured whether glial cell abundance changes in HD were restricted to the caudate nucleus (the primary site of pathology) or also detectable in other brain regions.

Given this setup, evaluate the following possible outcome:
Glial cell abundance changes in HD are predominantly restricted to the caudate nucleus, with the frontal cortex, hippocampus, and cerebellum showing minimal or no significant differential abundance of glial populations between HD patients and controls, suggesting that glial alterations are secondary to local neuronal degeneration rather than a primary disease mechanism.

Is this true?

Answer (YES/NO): NO